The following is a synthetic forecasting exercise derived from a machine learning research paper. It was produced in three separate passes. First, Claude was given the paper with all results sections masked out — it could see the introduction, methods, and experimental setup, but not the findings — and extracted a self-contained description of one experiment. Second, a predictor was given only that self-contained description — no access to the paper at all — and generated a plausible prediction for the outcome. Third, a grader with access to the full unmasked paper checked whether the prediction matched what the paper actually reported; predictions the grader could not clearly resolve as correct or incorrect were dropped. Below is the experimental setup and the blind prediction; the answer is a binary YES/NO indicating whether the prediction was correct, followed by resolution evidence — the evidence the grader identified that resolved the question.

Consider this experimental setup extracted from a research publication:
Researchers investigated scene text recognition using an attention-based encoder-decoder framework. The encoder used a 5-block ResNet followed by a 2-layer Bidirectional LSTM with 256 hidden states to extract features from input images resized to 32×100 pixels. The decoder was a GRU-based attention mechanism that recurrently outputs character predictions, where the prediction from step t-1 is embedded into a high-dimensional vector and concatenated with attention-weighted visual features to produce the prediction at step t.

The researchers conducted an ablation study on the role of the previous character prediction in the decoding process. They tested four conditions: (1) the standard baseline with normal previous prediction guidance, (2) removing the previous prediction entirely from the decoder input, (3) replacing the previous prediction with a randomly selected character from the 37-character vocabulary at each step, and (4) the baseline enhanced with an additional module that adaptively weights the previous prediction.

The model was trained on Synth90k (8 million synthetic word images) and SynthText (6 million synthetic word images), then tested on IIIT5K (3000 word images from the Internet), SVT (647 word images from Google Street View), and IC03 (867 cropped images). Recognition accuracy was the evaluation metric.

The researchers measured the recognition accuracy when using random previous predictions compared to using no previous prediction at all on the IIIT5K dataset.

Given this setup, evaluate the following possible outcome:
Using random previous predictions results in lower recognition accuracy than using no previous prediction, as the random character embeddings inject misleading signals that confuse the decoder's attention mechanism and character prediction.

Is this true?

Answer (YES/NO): YES